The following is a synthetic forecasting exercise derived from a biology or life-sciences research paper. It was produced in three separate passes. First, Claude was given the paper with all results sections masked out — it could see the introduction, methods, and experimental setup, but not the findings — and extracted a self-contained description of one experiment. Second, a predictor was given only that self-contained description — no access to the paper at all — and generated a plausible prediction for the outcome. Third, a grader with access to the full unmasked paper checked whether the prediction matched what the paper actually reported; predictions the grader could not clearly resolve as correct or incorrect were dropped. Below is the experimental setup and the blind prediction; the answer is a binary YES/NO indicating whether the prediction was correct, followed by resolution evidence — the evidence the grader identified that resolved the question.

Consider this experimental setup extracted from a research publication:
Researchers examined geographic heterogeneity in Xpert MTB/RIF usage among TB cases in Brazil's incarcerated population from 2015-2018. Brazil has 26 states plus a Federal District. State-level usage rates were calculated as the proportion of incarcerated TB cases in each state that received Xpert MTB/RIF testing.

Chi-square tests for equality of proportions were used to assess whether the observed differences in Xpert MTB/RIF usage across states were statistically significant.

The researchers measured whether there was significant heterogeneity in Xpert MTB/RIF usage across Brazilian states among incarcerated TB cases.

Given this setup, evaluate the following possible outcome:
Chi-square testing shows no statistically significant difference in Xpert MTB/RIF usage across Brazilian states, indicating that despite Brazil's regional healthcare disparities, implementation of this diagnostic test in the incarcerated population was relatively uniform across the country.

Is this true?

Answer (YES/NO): NO